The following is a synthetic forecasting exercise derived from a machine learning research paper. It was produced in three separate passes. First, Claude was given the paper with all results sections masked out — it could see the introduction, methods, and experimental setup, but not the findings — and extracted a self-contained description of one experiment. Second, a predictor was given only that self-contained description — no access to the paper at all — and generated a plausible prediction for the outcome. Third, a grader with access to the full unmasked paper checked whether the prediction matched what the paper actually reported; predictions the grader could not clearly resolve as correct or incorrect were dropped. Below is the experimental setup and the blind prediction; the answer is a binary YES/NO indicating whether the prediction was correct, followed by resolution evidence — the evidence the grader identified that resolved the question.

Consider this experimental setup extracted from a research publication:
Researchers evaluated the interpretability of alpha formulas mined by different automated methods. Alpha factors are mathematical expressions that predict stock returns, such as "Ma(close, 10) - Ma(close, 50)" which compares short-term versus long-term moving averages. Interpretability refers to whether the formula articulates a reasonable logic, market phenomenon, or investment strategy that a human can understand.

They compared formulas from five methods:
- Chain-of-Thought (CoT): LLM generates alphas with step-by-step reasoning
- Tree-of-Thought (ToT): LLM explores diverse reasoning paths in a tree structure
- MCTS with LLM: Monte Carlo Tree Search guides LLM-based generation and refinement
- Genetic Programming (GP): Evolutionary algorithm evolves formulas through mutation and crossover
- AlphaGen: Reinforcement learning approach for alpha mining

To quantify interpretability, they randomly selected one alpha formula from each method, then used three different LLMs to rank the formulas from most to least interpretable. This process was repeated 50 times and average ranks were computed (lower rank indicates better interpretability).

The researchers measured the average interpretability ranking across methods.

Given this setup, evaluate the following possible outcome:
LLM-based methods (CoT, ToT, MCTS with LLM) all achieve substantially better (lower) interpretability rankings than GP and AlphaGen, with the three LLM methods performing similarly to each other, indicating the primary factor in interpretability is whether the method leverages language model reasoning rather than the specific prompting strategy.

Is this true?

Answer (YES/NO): NO